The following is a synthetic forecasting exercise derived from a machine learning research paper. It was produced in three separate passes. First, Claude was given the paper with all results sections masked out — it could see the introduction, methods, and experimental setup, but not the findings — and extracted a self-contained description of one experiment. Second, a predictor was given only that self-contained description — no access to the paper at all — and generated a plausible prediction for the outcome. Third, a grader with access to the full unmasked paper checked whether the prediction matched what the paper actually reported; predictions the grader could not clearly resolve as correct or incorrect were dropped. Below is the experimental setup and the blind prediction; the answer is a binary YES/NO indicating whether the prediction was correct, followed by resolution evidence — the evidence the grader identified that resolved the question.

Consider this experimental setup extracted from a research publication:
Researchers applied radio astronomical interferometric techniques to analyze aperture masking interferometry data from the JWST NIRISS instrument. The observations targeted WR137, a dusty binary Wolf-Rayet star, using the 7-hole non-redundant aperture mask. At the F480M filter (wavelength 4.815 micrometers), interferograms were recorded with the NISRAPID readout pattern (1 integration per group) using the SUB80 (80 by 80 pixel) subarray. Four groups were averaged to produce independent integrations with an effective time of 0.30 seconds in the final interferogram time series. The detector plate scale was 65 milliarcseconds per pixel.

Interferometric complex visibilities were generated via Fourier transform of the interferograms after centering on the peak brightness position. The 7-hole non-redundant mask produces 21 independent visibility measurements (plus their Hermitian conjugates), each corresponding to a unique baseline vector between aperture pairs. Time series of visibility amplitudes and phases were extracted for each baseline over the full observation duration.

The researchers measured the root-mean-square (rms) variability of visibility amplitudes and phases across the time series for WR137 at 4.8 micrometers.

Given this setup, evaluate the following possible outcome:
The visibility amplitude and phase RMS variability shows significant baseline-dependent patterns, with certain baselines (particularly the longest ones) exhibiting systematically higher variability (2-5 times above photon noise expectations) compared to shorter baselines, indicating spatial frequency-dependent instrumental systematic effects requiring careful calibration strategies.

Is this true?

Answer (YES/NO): NO